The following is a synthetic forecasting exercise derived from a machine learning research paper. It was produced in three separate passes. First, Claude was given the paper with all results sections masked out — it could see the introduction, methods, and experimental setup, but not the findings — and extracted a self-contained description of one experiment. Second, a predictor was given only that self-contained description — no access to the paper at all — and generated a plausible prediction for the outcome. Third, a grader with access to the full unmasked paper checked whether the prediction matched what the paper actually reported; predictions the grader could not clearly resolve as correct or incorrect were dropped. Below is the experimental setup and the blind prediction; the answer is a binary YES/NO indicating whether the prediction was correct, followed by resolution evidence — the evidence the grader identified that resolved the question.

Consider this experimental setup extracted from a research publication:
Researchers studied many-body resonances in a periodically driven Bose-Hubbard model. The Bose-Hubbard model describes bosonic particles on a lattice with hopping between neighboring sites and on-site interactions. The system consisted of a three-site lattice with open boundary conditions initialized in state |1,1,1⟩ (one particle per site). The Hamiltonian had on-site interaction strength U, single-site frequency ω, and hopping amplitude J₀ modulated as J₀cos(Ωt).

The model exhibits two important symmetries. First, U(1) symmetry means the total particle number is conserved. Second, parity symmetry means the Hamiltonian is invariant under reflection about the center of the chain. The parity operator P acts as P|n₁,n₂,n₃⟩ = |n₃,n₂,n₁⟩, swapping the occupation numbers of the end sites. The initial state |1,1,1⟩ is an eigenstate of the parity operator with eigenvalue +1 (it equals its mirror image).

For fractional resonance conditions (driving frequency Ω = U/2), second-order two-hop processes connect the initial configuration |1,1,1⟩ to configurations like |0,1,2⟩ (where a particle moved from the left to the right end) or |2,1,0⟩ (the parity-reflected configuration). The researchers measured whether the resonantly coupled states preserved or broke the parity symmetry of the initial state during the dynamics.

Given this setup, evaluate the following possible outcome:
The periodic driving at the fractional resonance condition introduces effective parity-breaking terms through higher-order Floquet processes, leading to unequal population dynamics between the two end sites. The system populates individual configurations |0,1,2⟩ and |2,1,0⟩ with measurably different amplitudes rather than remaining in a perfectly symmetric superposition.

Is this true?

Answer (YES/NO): NO